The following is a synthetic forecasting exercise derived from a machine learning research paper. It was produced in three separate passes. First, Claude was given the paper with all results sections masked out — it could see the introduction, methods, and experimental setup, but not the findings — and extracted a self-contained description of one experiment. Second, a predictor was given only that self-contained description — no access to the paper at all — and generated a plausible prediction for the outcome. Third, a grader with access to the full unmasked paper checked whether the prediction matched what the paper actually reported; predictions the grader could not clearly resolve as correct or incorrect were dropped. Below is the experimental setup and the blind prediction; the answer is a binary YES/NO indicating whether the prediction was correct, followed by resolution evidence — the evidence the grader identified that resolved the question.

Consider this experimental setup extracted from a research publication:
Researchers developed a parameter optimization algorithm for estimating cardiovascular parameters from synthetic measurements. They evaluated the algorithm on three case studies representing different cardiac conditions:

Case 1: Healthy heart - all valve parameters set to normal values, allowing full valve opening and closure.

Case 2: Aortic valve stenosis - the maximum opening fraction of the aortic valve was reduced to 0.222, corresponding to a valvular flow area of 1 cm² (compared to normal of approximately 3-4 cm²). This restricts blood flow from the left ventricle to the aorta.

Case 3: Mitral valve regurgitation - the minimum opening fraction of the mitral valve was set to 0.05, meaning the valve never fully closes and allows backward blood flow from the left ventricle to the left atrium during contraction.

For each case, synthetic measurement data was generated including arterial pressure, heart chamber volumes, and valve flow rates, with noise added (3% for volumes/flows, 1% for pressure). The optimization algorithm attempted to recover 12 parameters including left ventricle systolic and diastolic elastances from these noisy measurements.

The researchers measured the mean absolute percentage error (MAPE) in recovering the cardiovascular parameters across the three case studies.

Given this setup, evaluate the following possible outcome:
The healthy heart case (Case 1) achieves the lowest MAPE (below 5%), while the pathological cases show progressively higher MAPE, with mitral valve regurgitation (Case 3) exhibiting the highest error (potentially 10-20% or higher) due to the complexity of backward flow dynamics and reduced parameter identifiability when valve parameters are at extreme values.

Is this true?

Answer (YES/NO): NO